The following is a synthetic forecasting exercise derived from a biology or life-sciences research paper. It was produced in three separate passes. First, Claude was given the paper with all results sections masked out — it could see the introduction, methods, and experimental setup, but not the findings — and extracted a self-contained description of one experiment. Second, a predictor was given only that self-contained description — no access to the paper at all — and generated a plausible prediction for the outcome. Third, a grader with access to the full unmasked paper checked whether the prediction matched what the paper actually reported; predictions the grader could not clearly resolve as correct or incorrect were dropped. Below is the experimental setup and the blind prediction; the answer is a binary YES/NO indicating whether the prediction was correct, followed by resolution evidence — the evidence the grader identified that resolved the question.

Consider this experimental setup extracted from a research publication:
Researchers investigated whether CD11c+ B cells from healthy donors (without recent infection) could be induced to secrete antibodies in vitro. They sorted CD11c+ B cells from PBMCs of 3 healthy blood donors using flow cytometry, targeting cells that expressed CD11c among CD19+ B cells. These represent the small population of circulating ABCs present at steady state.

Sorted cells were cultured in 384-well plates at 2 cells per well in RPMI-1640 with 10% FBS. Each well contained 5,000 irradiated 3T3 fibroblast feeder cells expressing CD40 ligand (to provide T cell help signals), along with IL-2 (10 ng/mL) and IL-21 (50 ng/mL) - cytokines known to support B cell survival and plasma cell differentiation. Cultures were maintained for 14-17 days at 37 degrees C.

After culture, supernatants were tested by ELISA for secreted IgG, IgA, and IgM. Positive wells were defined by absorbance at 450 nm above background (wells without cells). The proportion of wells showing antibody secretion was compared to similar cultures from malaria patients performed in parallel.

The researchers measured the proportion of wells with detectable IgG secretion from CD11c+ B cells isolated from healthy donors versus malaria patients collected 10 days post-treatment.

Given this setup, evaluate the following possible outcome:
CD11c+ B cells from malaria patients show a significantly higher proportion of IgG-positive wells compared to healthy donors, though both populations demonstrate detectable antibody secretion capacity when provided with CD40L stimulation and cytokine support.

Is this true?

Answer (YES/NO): NO